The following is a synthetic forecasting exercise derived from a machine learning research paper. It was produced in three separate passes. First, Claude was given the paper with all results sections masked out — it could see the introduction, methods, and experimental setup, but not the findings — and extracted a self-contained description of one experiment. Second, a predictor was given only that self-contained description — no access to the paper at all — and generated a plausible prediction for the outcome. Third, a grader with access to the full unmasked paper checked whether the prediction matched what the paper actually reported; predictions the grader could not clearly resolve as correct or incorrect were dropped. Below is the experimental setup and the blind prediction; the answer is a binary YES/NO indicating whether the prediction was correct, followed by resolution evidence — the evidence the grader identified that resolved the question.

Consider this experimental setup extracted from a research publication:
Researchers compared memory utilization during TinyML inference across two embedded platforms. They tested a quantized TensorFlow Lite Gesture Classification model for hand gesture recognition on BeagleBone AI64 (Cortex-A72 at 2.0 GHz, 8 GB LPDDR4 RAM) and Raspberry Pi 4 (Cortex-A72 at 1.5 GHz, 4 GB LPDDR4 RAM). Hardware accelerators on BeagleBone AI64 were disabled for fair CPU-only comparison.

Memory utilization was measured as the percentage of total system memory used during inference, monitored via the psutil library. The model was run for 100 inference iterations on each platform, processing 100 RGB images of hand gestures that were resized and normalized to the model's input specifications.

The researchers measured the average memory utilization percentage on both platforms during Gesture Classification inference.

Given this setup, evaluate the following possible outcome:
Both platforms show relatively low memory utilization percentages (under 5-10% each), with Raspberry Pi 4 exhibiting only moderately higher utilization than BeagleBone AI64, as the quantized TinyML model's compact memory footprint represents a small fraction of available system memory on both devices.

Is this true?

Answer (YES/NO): NO